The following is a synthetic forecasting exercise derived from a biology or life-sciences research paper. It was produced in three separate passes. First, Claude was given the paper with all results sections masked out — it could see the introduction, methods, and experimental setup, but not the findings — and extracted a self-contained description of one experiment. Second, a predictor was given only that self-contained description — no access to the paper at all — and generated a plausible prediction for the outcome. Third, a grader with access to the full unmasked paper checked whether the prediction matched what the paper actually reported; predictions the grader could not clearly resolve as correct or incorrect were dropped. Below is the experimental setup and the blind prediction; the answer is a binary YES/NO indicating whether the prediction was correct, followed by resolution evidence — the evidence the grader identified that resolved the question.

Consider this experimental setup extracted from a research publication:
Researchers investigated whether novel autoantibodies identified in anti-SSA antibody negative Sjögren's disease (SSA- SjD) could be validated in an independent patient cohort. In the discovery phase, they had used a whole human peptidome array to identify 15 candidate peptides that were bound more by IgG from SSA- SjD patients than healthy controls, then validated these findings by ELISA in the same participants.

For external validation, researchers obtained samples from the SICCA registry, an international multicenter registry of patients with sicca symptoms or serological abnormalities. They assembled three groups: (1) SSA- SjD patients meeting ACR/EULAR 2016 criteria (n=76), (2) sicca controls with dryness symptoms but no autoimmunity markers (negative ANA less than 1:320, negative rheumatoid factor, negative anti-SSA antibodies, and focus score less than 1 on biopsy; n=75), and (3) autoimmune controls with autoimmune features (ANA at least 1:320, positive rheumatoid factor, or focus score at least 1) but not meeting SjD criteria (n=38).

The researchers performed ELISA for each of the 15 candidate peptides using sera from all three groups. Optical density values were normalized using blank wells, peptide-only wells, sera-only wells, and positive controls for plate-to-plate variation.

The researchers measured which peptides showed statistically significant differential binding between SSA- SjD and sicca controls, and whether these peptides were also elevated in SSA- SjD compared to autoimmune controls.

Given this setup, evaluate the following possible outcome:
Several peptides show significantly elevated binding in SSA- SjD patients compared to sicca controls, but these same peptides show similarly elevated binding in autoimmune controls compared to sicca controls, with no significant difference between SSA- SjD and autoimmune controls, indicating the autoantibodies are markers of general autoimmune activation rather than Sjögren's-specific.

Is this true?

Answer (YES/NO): NO